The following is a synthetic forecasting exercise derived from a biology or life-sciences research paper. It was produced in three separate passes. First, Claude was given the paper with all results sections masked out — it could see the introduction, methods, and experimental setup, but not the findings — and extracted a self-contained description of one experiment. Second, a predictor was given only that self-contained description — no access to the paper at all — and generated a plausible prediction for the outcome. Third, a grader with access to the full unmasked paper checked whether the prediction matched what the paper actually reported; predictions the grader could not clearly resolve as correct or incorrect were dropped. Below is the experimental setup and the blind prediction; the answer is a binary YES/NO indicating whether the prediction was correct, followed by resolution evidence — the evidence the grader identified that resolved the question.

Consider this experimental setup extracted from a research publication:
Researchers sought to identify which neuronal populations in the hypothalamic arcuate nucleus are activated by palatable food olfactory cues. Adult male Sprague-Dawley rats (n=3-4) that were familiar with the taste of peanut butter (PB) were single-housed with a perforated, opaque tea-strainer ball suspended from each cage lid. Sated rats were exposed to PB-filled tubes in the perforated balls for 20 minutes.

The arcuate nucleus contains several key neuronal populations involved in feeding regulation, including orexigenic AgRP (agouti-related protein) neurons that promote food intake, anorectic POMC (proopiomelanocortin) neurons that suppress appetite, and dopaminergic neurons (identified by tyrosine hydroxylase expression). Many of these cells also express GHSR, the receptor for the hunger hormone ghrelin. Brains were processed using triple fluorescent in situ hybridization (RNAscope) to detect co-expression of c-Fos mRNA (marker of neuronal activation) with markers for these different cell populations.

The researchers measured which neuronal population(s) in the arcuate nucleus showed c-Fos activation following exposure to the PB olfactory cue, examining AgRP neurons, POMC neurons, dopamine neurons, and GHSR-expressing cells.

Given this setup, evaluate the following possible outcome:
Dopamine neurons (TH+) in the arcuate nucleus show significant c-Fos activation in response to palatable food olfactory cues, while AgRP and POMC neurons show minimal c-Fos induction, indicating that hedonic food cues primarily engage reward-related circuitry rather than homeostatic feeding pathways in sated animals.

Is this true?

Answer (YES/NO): NO